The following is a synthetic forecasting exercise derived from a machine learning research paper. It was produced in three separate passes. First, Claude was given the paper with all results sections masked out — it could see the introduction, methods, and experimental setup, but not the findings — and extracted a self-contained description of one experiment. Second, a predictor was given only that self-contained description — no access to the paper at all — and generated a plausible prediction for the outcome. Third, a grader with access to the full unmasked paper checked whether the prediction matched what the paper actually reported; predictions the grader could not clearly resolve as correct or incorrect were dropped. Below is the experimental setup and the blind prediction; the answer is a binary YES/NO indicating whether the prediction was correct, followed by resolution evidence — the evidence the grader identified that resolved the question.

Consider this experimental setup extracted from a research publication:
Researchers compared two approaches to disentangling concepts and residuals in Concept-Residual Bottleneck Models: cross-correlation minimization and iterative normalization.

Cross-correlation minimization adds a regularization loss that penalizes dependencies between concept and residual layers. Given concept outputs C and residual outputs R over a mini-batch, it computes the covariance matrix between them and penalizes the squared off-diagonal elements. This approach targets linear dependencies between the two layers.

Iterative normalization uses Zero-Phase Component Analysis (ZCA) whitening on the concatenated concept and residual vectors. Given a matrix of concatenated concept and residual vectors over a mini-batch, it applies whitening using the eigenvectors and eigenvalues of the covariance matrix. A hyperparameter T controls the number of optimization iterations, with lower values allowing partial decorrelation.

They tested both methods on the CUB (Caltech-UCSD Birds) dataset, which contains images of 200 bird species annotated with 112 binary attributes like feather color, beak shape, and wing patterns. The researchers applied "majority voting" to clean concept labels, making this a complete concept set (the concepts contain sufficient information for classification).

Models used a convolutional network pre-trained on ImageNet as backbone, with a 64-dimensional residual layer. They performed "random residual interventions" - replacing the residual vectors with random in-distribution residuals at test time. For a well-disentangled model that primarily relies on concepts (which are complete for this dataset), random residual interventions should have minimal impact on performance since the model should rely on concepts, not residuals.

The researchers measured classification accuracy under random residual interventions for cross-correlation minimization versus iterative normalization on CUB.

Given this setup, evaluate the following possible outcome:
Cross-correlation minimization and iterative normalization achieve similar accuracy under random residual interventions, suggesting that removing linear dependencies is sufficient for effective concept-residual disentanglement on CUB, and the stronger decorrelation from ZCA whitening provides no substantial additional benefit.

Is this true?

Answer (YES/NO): NO